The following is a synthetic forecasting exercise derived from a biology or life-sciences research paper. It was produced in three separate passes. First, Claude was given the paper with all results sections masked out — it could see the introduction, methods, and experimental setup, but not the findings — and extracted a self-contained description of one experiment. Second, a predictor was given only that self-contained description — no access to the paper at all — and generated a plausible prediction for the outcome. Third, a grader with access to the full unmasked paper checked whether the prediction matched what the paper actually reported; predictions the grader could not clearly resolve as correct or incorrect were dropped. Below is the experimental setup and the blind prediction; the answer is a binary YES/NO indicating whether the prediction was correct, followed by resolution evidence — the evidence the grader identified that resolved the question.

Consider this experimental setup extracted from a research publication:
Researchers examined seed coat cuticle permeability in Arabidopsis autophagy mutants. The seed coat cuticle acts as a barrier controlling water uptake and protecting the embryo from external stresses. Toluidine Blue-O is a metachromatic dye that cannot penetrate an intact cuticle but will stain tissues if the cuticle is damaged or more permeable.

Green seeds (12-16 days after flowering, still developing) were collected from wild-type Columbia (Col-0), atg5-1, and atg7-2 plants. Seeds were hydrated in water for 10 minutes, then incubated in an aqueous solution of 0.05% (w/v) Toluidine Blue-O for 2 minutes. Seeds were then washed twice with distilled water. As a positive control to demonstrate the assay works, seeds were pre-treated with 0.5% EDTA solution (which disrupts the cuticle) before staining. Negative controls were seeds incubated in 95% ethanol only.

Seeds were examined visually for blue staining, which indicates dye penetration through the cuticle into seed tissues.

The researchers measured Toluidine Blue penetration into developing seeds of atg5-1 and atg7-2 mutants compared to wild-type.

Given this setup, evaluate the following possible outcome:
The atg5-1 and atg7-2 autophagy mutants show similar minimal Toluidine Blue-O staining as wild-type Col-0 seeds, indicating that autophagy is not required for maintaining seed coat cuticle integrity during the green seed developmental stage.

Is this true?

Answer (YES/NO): YES